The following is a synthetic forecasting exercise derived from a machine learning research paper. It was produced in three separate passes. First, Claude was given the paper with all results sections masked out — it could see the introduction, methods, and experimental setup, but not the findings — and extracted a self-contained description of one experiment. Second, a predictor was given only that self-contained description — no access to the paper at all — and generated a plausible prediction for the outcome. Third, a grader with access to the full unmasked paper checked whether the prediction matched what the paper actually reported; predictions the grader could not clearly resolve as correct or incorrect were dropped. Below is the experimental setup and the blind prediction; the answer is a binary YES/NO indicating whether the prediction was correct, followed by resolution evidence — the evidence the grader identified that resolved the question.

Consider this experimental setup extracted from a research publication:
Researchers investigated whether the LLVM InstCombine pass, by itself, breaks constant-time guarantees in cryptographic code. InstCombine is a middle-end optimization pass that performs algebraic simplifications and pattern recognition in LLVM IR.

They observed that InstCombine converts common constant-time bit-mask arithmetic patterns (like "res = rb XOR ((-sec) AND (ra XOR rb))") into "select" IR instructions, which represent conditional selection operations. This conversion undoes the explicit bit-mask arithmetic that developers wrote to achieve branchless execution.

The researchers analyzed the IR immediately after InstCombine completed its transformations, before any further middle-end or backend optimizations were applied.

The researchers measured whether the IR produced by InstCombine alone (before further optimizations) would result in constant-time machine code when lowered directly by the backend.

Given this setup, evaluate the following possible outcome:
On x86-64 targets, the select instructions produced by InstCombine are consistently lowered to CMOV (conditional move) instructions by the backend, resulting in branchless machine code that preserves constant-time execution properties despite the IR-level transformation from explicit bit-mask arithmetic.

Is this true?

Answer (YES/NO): YES